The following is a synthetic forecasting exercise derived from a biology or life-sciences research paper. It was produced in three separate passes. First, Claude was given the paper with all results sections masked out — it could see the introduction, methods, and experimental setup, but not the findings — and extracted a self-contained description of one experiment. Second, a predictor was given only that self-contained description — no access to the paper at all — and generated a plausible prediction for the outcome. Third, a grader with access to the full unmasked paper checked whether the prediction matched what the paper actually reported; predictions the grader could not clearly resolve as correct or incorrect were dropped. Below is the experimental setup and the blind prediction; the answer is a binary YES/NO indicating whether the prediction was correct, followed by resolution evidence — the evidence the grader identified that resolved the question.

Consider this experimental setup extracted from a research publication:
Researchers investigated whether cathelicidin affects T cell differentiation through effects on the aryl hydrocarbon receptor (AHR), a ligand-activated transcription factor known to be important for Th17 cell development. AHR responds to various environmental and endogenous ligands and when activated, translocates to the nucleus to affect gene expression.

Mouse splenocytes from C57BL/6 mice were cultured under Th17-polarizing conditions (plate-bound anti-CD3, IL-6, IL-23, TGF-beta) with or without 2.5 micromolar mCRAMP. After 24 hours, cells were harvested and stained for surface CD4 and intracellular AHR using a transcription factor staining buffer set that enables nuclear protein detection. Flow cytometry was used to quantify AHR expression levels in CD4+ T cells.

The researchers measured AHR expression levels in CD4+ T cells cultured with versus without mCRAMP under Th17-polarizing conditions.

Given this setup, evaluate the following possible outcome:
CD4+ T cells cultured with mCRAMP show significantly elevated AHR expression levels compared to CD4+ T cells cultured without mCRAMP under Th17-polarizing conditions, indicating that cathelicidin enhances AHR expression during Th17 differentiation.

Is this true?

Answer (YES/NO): YES